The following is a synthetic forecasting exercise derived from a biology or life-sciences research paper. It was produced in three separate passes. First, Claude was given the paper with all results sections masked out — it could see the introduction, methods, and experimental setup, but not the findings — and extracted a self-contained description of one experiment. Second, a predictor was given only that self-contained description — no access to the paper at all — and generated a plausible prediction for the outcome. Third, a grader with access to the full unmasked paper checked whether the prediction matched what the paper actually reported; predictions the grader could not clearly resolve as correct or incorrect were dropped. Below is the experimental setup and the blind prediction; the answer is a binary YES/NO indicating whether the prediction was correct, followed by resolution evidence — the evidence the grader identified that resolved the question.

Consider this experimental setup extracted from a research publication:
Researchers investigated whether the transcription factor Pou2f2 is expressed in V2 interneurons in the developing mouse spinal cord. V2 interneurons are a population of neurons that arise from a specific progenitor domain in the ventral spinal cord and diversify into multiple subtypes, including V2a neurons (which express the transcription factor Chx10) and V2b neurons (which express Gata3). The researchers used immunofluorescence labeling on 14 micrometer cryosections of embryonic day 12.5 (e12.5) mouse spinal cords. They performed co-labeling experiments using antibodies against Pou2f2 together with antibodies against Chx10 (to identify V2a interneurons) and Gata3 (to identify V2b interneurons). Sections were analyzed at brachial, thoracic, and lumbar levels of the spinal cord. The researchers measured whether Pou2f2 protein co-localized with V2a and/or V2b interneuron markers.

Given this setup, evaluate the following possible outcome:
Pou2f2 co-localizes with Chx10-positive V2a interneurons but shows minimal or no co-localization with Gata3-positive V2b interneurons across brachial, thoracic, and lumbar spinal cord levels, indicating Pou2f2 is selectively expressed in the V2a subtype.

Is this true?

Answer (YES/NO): NO